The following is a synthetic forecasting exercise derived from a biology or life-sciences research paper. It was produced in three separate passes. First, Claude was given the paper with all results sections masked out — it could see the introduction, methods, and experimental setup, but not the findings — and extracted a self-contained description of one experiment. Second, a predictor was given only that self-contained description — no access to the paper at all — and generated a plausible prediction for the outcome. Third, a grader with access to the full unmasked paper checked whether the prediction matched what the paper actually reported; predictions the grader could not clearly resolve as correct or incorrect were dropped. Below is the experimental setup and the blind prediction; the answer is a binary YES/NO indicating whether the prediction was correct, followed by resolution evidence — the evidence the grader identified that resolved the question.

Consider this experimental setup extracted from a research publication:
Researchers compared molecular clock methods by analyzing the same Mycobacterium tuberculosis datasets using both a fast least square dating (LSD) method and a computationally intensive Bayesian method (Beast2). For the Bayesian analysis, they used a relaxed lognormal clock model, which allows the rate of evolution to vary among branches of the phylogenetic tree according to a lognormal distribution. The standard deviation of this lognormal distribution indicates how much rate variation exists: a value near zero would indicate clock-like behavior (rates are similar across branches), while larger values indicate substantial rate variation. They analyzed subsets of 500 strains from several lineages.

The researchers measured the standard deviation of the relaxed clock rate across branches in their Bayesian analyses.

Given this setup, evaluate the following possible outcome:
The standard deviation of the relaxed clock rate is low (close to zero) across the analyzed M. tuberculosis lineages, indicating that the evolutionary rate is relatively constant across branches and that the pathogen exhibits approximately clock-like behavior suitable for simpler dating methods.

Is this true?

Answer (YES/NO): NO